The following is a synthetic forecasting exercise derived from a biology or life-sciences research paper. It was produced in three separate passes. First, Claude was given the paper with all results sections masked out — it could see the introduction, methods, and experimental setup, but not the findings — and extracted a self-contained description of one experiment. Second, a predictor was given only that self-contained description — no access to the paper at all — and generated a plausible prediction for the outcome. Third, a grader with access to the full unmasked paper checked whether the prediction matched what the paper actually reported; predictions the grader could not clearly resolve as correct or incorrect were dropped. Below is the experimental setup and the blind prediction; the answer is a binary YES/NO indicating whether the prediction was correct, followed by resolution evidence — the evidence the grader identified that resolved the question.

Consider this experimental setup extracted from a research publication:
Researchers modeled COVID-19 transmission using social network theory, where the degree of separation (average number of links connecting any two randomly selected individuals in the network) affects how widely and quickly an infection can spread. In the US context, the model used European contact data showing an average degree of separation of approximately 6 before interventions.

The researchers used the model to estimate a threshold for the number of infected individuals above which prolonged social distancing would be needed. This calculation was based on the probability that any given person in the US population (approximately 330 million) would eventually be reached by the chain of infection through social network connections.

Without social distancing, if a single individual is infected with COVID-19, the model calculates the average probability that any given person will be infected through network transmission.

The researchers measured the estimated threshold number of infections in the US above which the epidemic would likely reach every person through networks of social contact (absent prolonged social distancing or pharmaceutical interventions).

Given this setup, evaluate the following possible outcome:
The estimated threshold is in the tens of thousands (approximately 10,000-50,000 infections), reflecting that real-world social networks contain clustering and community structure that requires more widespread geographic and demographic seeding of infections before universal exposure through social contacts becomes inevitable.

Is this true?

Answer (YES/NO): NO